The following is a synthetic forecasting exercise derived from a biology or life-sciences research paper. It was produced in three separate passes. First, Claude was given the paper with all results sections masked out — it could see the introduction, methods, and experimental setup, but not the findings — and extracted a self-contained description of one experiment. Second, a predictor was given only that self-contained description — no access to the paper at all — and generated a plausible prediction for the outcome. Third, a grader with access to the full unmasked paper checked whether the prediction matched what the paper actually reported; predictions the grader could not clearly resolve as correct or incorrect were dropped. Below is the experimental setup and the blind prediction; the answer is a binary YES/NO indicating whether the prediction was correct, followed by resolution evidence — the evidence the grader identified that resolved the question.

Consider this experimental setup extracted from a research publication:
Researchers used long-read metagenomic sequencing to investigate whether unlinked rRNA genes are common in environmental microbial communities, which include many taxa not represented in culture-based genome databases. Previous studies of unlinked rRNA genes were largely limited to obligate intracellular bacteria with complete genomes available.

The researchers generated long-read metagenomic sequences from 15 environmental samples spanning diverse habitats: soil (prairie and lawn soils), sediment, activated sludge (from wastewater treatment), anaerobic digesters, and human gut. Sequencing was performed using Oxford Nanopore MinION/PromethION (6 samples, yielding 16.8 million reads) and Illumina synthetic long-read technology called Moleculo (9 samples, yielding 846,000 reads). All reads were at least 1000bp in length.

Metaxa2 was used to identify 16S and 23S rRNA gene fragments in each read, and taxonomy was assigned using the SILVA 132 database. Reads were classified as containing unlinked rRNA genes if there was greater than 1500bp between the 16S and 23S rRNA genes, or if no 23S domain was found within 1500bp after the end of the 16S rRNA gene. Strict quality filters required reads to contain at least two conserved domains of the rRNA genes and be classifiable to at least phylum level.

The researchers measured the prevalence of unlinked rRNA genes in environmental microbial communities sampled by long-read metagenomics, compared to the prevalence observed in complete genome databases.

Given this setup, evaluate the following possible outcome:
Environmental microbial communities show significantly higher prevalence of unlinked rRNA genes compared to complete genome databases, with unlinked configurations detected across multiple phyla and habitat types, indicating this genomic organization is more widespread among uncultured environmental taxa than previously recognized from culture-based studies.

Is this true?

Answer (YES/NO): YES